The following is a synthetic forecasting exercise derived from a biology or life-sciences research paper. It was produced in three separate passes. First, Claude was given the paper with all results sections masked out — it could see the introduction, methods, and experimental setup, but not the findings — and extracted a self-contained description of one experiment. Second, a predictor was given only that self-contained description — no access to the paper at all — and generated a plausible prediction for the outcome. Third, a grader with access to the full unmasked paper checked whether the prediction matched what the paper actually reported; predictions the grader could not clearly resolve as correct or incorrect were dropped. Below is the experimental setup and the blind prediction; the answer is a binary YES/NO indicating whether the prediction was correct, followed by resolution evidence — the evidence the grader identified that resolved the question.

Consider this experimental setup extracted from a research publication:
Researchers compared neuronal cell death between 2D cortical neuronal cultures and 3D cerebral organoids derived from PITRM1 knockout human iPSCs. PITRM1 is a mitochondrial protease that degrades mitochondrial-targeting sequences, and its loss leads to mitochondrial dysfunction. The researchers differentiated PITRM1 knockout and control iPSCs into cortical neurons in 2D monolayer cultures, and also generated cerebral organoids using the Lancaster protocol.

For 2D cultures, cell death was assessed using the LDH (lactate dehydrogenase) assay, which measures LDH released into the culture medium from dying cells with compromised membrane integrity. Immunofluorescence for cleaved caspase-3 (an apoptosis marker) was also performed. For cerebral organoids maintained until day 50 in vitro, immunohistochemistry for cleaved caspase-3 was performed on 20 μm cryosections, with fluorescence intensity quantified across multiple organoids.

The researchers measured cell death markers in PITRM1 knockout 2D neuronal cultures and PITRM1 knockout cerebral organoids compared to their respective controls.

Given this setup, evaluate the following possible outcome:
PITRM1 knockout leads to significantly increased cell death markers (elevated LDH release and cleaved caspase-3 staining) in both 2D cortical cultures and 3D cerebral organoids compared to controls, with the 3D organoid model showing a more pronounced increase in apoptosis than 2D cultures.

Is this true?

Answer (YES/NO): NO